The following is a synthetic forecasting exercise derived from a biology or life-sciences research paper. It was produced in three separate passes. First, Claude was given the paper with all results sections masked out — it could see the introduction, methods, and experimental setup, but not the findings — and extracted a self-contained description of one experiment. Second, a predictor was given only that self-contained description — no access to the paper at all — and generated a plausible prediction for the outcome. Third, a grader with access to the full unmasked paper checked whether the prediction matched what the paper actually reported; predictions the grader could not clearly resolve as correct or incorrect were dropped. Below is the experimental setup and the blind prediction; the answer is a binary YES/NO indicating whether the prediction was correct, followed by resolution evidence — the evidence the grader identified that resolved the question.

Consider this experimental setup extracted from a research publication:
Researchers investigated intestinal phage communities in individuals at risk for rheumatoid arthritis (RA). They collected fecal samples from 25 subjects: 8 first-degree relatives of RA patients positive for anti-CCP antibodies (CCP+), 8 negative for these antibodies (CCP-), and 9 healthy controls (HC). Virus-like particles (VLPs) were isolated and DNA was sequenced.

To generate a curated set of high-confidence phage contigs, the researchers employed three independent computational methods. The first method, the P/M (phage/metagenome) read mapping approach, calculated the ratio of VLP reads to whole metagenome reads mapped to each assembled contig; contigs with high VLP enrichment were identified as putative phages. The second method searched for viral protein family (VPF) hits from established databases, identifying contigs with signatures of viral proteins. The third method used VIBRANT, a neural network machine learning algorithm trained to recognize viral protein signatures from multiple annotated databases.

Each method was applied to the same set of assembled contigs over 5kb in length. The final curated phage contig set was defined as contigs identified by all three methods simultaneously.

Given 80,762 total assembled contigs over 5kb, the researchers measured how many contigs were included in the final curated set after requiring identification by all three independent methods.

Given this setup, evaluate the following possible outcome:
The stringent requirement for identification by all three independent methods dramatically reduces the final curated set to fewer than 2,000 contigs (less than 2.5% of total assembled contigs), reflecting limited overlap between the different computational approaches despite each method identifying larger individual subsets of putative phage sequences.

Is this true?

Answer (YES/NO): YES